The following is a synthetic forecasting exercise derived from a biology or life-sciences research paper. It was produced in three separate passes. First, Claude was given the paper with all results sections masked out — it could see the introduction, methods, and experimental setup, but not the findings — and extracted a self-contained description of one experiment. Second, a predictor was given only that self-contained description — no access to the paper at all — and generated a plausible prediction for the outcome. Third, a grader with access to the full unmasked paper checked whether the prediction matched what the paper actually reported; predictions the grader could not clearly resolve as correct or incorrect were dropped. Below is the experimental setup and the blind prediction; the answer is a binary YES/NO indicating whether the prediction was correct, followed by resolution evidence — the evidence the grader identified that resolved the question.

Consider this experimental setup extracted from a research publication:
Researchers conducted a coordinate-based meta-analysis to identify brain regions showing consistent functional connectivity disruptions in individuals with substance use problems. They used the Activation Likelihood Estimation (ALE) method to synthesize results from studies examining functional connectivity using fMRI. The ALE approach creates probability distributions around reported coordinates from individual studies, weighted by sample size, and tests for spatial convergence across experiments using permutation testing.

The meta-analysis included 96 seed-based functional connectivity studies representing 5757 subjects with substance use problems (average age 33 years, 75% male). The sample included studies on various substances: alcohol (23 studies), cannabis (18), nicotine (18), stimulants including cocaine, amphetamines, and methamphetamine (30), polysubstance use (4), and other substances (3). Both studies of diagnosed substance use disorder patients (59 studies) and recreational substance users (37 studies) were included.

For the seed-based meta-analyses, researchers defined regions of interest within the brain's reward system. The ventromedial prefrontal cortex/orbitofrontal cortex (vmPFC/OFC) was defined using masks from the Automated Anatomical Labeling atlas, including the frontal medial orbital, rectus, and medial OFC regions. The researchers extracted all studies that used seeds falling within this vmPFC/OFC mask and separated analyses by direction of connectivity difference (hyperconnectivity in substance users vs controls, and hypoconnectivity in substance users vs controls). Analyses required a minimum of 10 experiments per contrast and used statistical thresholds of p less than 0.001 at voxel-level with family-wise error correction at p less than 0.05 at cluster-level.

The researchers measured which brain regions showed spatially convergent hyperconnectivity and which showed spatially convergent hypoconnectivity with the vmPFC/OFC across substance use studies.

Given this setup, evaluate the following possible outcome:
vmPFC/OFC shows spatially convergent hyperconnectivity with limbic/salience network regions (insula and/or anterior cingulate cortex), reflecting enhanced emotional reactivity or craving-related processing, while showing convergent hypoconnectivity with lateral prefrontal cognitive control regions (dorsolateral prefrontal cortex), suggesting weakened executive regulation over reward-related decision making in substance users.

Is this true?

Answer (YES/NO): NO